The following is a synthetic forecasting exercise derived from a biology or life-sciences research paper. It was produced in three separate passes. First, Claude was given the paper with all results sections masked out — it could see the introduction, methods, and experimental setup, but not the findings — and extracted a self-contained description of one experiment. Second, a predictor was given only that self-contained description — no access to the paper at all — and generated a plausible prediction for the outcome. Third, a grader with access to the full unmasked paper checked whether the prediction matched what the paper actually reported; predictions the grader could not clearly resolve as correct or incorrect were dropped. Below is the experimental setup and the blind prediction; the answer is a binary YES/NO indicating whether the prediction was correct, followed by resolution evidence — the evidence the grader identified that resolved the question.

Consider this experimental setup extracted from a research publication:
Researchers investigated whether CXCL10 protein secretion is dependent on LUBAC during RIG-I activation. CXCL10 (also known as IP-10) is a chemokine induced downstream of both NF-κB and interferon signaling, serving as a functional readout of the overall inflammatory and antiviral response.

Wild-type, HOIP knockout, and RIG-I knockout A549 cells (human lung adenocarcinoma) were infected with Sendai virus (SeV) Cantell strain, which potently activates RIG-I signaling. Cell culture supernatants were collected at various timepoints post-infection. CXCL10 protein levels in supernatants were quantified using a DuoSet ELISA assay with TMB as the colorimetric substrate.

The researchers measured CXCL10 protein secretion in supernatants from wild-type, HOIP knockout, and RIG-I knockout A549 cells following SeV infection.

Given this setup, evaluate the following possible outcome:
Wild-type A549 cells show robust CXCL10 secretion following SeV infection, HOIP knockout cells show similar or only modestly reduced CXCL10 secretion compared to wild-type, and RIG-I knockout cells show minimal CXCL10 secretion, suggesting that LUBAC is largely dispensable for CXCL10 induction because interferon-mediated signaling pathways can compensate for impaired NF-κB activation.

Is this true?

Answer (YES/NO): NO